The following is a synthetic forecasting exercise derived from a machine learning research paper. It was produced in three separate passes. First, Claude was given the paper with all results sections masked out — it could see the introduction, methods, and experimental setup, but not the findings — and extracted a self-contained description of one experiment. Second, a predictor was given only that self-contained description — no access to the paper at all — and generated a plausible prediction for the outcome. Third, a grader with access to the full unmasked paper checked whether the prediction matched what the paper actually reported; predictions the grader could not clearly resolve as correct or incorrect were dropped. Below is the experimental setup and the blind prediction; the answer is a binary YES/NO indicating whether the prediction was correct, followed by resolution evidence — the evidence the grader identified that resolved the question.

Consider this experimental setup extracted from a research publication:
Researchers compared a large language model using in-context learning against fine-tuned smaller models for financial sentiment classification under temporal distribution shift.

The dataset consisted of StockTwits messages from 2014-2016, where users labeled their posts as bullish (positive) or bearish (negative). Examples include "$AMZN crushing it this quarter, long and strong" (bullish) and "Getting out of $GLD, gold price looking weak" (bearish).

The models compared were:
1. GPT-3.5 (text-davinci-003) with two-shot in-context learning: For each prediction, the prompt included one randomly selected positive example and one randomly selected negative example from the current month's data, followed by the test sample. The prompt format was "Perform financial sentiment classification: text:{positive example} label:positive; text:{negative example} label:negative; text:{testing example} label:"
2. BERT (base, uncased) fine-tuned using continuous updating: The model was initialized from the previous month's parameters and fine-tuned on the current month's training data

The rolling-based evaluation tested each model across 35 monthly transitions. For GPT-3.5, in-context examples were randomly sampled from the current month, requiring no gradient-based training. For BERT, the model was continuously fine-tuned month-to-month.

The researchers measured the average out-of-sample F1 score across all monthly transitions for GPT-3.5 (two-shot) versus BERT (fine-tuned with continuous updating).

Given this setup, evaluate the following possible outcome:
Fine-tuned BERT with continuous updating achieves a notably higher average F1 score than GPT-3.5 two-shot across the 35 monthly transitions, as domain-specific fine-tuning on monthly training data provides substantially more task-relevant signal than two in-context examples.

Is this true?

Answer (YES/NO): YES